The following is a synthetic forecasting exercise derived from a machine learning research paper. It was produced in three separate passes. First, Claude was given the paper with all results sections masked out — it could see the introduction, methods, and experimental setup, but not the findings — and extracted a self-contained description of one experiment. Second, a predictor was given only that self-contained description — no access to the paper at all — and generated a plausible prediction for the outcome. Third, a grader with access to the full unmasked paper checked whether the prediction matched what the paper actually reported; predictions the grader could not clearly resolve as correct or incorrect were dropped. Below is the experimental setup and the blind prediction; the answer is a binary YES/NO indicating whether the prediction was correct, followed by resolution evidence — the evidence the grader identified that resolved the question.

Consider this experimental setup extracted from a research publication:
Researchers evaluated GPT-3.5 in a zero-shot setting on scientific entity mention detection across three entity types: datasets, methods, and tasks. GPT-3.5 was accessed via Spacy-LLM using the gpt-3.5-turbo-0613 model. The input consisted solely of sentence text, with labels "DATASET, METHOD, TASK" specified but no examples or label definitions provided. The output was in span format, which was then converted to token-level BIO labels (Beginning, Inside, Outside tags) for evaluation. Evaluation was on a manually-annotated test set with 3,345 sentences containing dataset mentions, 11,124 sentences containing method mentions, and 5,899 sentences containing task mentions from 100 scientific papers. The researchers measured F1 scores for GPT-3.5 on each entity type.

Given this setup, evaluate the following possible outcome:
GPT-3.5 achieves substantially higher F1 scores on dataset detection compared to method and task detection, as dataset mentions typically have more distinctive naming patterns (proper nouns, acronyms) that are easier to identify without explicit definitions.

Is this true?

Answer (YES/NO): YES